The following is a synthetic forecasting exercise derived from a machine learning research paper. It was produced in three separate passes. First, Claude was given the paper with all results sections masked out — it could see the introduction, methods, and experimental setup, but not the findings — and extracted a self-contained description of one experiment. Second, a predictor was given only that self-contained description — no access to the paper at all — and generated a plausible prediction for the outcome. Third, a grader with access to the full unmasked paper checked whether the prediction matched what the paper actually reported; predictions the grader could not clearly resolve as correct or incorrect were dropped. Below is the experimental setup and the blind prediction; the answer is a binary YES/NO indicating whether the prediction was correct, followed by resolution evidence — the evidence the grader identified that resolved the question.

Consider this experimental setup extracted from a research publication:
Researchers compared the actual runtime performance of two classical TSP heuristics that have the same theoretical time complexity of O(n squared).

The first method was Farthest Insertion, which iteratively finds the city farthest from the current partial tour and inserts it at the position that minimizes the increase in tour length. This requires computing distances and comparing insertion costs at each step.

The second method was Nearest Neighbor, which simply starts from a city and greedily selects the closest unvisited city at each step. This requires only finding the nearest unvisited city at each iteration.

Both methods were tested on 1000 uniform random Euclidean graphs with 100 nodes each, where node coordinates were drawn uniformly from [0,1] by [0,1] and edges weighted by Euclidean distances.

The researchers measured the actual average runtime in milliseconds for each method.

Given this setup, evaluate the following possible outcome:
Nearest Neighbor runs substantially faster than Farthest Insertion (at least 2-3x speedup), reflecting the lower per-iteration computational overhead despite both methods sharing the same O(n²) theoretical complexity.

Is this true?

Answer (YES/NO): NO